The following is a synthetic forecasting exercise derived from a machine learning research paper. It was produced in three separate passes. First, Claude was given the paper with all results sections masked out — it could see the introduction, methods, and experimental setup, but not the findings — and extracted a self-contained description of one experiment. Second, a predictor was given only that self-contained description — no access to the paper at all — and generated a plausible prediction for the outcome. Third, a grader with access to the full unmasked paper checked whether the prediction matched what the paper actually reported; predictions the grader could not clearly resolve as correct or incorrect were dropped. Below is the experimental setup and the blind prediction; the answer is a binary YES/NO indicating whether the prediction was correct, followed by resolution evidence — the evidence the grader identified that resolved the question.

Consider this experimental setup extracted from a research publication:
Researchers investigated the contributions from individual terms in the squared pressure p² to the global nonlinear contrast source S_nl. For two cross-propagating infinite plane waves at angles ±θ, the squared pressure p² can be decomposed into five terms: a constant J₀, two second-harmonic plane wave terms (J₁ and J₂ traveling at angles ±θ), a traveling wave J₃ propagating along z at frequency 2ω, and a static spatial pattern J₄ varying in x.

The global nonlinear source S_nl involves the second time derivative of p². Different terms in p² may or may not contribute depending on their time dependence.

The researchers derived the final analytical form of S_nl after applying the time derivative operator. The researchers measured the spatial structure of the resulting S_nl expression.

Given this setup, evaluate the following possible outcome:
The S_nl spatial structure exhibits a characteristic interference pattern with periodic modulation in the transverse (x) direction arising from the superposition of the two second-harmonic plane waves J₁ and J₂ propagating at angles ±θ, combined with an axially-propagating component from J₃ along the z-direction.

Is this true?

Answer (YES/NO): YES